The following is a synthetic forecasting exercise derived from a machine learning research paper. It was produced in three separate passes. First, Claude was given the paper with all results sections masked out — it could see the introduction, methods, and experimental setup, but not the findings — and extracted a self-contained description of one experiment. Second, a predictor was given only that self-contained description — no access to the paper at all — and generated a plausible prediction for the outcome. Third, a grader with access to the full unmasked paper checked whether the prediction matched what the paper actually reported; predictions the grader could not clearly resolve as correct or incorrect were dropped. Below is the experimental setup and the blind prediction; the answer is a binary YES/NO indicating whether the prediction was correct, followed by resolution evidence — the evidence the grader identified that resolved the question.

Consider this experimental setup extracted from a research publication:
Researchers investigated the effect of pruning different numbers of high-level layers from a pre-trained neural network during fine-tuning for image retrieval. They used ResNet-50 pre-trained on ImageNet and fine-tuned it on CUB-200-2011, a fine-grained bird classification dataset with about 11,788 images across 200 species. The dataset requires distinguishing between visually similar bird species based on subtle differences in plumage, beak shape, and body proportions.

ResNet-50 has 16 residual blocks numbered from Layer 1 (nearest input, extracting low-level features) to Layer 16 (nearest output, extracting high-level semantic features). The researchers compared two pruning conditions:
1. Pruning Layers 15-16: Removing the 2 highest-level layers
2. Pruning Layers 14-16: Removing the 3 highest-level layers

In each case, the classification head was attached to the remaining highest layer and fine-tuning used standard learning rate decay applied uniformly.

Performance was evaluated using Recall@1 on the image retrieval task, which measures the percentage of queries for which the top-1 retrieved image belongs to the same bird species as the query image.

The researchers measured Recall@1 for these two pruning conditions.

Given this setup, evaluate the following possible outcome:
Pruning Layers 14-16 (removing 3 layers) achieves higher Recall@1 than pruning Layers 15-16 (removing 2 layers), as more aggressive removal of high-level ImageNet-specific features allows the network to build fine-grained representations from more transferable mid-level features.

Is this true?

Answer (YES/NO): NO